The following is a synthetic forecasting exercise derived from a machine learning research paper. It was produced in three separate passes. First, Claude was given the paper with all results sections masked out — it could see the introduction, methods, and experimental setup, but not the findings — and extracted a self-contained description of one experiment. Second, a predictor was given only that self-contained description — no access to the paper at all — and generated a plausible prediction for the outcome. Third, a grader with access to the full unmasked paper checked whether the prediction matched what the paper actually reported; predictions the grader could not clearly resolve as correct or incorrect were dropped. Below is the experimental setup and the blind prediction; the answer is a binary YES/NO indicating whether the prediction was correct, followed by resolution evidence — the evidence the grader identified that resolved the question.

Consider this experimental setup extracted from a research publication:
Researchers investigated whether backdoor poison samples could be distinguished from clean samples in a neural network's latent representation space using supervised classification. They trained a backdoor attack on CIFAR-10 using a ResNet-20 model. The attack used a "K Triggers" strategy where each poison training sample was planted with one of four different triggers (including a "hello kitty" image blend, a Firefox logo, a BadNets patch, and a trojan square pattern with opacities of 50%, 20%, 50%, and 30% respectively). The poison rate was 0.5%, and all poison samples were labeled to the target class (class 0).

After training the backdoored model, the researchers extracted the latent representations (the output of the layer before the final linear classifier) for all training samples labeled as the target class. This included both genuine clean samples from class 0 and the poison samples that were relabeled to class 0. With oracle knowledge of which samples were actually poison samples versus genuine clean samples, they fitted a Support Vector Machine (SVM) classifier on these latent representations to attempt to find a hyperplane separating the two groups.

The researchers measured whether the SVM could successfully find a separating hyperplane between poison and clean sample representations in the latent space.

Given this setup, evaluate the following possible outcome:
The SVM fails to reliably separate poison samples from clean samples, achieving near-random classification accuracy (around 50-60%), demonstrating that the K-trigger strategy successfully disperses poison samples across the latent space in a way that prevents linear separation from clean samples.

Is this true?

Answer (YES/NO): NO